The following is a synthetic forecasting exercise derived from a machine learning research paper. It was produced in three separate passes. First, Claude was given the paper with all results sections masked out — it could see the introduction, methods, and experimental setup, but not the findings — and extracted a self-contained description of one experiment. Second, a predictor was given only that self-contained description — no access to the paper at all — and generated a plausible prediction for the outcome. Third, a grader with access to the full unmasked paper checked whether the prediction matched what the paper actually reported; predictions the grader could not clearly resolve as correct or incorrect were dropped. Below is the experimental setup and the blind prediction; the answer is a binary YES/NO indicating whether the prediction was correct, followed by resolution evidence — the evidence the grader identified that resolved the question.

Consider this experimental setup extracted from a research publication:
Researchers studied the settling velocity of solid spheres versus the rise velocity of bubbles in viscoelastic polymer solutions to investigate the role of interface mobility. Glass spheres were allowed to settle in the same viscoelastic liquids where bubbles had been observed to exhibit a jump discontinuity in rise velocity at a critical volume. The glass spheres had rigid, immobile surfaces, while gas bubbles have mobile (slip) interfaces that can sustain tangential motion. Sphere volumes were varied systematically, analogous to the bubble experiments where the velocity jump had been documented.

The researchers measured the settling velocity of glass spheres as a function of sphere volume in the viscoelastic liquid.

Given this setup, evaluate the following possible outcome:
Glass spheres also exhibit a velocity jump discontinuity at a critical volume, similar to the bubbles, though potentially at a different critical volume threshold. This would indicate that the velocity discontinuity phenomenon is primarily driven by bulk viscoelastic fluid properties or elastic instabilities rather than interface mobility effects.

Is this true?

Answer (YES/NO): NO